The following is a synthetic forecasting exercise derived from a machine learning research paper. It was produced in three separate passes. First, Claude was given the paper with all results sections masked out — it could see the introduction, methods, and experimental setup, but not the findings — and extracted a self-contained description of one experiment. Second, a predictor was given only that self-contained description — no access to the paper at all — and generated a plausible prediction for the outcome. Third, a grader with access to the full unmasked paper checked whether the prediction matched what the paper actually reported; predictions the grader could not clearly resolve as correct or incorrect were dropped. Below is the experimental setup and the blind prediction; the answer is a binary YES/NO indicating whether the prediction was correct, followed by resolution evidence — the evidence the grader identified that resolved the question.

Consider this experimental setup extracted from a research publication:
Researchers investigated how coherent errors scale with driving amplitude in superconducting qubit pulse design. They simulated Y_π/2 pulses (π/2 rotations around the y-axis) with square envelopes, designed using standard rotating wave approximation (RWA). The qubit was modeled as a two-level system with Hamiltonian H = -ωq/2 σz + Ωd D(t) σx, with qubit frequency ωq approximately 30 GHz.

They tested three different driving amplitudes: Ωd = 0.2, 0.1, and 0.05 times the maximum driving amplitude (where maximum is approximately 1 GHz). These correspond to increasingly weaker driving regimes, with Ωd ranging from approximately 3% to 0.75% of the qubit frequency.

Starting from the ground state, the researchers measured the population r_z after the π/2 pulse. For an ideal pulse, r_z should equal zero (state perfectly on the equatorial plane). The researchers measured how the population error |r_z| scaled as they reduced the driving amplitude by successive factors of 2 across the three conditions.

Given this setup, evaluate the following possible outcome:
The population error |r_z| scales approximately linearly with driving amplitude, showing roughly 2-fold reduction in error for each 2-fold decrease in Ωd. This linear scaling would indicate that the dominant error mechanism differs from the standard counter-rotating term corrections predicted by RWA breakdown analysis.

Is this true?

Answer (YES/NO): YES